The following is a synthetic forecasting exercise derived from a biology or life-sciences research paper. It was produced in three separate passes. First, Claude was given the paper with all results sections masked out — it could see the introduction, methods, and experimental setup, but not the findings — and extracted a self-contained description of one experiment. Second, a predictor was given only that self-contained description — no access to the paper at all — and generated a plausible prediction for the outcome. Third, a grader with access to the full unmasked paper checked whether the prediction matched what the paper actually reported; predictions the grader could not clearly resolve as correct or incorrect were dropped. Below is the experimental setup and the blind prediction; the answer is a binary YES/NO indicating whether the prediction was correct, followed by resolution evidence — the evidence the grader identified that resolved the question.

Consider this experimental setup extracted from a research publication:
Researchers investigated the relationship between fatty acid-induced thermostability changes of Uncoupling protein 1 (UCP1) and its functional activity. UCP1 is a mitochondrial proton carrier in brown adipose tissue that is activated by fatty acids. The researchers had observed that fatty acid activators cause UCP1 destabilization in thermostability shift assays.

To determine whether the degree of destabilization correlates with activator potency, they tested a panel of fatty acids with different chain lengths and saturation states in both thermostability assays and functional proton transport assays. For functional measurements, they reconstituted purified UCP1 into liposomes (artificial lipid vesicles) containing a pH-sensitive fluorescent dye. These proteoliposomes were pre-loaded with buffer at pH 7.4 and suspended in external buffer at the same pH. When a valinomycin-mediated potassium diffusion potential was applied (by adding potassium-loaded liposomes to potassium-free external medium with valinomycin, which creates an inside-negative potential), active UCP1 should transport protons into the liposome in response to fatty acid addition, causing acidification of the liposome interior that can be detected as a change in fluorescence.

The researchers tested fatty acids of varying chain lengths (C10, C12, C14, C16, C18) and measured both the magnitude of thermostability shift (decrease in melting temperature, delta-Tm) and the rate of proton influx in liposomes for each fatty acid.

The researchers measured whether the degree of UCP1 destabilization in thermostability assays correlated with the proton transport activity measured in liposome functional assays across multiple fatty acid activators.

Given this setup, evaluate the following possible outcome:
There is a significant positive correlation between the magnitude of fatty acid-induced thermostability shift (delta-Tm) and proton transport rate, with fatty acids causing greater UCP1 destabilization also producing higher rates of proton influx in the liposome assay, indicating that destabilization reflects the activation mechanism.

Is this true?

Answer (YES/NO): YES